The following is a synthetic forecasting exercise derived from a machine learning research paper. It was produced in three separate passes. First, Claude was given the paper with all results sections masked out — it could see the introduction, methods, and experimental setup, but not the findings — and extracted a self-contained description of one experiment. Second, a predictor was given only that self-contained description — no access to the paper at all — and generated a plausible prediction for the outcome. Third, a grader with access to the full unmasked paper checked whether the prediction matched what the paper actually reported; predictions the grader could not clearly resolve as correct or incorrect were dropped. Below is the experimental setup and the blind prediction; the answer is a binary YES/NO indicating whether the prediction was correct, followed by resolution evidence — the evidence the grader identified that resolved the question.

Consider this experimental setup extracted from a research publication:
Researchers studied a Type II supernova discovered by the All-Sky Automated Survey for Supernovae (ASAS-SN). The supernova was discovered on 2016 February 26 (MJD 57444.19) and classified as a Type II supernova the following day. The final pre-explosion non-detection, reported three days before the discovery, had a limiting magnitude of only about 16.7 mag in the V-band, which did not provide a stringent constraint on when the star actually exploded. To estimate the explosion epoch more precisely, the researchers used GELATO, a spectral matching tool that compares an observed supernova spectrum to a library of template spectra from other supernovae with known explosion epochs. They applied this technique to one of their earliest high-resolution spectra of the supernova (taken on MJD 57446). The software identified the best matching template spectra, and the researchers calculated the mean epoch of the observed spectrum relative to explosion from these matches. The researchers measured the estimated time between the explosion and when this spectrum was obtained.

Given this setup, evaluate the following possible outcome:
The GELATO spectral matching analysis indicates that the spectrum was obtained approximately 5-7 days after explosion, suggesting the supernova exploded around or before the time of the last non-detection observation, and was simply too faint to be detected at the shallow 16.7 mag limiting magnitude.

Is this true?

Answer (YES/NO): YES